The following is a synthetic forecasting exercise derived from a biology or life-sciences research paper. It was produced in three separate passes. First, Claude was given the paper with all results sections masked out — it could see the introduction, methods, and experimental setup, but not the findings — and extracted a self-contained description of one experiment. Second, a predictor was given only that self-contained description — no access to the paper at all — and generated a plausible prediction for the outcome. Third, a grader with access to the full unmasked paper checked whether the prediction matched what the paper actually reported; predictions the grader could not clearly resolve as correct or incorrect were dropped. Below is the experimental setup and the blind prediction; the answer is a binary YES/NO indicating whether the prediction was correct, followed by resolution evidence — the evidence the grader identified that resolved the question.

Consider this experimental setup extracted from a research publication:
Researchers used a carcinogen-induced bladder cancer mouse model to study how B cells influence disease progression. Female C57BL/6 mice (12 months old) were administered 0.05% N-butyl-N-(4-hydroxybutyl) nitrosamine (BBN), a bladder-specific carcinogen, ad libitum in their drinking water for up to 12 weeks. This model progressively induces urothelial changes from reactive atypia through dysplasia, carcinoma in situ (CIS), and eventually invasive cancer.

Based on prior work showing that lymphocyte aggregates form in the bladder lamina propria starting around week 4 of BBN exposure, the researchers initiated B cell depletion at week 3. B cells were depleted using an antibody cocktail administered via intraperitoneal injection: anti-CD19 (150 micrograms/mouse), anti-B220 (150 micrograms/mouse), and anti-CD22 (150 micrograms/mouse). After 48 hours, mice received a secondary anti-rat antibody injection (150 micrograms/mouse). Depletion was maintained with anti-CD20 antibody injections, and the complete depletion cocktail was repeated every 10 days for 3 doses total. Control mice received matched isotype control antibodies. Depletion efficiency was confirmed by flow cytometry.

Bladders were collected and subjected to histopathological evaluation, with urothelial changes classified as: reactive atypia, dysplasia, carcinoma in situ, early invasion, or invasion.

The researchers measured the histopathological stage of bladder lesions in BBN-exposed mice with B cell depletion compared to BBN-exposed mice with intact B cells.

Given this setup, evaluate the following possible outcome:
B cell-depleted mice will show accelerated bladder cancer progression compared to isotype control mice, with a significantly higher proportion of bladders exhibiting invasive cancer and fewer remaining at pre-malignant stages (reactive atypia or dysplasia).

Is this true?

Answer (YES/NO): NO